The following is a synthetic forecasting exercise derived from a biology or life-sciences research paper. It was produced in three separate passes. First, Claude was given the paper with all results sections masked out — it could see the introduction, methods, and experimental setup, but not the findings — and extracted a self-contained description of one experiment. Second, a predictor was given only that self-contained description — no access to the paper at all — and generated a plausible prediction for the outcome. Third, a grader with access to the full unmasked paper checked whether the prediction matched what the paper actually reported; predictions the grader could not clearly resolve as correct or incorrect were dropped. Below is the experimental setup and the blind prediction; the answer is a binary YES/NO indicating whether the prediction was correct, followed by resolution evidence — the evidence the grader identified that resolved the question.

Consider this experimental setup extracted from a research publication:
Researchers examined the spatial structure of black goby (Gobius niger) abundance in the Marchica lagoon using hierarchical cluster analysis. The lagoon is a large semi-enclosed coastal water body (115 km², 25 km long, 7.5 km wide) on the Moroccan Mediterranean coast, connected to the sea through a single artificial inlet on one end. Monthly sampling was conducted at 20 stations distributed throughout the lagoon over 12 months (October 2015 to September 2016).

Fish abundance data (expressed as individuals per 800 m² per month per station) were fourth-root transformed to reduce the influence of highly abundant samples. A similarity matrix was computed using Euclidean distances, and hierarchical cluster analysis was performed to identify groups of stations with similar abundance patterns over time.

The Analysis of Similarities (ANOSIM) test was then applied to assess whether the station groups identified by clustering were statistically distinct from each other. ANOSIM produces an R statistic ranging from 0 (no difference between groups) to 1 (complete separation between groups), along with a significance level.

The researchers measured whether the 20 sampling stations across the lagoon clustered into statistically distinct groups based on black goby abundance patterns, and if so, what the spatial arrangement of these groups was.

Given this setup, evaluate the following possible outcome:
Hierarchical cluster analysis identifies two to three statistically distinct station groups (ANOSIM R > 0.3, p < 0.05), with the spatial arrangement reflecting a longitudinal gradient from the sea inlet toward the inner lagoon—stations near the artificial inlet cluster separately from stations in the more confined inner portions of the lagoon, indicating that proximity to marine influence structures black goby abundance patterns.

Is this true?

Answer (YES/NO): NO